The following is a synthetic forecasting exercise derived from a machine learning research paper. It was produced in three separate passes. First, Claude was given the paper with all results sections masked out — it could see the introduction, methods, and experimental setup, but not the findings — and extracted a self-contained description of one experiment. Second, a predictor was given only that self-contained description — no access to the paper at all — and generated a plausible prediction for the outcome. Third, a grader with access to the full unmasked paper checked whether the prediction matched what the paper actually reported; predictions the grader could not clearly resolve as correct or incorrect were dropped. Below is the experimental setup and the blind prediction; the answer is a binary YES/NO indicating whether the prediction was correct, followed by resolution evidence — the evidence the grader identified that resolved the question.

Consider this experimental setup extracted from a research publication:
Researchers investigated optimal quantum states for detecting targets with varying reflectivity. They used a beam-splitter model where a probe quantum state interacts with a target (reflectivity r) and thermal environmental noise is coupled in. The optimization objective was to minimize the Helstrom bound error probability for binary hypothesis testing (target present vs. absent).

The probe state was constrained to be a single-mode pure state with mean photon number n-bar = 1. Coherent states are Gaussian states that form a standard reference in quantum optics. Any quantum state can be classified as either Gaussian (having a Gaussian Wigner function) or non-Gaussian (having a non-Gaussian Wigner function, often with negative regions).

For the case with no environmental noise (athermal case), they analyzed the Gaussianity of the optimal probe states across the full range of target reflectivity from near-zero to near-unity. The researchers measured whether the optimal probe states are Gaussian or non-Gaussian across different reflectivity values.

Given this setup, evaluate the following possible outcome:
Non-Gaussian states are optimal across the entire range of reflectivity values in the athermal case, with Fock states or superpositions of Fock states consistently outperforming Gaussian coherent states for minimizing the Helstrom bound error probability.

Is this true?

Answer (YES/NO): NO